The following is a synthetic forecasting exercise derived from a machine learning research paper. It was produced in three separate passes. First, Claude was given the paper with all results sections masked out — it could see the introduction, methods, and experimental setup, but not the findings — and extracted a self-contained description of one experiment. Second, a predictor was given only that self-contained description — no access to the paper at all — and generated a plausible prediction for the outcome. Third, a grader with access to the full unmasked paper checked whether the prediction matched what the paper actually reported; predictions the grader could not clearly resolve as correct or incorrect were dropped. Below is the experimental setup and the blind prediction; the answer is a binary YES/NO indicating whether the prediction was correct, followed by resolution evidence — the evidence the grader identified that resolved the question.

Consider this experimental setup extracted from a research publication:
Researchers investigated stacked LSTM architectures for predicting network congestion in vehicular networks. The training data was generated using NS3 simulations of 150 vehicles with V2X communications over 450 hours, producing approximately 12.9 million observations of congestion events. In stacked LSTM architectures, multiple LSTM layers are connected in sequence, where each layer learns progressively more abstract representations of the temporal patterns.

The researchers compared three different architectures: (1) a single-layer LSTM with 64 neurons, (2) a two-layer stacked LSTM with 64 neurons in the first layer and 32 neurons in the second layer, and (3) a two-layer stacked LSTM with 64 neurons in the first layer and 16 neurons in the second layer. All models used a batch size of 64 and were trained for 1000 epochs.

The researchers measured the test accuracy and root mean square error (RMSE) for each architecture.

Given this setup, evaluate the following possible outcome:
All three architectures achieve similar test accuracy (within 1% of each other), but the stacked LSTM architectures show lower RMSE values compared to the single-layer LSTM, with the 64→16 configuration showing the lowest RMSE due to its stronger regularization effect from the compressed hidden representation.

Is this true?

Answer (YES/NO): YES